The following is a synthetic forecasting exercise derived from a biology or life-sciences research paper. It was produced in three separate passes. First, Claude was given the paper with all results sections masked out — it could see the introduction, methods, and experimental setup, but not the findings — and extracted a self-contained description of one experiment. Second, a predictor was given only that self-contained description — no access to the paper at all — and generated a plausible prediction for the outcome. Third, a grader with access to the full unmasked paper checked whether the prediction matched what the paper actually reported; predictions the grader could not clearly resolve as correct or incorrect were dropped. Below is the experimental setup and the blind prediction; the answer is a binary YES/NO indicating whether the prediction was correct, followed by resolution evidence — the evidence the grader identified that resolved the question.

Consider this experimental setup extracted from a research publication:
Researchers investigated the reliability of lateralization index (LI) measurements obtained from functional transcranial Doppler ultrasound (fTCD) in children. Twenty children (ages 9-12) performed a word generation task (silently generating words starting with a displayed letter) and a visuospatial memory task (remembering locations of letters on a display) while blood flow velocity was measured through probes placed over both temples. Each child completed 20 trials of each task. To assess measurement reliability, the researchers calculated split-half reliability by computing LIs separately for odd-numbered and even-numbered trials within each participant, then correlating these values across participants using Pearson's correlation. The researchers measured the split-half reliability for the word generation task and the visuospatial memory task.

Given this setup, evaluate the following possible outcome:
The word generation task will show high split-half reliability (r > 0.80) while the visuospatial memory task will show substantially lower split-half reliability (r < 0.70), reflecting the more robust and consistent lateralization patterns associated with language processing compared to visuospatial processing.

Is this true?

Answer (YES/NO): NO